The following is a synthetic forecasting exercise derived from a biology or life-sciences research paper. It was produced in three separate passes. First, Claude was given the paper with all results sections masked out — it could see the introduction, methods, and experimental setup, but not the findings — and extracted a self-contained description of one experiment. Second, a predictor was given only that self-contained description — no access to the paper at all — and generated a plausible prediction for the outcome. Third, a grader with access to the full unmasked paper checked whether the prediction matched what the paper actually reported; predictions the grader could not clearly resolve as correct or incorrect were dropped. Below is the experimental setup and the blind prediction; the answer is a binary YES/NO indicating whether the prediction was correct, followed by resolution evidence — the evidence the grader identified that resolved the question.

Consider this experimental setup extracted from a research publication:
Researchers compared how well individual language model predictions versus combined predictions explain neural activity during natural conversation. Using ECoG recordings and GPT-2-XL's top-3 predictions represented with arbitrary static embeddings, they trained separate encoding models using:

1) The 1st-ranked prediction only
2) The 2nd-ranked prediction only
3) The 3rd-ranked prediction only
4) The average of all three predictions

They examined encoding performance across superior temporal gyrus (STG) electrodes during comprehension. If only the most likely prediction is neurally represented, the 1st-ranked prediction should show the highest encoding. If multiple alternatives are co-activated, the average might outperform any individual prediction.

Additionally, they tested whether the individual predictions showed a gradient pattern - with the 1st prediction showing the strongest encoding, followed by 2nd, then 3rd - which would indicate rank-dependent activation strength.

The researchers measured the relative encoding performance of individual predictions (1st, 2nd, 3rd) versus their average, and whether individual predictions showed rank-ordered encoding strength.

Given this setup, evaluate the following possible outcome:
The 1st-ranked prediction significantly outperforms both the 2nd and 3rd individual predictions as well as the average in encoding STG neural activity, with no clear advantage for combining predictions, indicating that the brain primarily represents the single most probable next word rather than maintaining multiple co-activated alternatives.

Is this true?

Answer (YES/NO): NO